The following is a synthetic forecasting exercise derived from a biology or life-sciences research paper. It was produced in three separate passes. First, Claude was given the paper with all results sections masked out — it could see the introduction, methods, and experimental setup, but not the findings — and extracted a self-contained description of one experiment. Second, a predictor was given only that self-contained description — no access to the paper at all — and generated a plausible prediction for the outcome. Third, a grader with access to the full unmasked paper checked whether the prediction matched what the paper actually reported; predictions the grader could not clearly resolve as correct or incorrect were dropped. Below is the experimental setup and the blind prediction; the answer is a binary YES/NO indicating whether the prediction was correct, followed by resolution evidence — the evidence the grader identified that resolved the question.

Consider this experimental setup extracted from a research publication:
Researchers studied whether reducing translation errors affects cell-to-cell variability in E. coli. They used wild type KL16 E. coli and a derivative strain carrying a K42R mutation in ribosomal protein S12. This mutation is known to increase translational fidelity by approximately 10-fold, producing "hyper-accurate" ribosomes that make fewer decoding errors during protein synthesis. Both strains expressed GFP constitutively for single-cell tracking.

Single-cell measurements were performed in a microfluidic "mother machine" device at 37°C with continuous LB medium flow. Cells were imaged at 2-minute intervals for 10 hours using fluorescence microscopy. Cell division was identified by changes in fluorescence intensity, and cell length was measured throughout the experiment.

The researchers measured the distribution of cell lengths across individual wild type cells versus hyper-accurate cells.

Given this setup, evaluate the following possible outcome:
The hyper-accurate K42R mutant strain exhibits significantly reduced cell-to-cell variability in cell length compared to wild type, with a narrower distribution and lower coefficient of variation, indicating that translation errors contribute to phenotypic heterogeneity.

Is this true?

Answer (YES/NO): YES